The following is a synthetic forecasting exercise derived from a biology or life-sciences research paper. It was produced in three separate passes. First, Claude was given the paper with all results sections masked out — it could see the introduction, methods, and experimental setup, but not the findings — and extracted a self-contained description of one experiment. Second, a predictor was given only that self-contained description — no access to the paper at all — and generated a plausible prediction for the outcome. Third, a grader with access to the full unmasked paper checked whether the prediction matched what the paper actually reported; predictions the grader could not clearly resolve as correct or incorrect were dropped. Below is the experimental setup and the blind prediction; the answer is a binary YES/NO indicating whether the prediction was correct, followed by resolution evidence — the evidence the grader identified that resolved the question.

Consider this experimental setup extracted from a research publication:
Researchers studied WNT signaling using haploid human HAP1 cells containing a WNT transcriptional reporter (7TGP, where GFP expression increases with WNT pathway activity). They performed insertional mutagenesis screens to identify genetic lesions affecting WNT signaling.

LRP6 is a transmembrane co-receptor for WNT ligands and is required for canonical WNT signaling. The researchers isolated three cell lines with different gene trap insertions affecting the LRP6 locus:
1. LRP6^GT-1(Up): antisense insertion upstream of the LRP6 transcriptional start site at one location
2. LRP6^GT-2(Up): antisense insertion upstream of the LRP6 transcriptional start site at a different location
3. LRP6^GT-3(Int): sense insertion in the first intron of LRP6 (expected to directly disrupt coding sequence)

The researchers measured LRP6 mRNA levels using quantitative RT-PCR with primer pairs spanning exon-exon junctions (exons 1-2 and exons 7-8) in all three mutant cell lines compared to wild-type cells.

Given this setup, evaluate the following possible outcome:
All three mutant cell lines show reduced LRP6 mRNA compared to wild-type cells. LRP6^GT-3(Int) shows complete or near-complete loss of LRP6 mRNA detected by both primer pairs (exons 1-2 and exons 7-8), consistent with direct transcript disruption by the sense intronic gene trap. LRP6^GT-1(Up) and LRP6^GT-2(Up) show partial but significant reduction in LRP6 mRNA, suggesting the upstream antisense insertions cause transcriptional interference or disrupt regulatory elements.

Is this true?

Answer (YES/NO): NO